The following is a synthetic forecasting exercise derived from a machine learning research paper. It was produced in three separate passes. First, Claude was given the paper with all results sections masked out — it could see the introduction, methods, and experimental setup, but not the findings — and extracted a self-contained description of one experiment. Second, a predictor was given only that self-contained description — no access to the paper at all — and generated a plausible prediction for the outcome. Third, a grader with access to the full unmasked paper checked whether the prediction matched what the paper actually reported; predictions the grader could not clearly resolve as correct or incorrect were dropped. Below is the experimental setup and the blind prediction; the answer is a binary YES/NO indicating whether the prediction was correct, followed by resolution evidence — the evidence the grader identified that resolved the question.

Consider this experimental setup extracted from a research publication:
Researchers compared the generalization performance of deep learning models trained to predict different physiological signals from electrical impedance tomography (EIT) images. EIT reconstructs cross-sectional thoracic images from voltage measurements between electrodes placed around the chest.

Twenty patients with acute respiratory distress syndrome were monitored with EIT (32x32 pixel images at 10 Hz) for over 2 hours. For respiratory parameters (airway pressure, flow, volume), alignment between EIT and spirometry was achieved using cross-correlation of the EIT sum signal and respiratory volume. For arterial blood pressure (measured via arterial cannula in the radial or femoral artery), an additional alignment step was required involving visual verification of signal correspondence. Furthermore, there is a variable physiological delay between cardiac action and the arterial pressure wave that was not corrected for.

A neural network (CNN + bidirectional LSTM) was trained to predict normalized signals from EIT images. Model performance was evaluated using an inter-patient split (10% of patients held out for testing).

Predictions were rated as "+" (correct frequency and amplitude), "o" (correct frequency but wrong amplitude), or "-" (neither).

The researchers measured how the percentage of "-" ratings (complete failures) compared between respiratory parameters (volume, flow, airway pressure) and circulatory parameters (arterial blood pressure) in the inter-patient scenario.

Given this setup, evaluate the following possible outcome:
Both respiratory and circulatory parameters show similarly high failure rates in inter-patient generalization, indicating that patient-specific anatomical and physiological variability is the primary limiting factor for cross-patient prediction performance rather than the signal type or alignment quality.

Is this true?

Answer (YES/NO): NO